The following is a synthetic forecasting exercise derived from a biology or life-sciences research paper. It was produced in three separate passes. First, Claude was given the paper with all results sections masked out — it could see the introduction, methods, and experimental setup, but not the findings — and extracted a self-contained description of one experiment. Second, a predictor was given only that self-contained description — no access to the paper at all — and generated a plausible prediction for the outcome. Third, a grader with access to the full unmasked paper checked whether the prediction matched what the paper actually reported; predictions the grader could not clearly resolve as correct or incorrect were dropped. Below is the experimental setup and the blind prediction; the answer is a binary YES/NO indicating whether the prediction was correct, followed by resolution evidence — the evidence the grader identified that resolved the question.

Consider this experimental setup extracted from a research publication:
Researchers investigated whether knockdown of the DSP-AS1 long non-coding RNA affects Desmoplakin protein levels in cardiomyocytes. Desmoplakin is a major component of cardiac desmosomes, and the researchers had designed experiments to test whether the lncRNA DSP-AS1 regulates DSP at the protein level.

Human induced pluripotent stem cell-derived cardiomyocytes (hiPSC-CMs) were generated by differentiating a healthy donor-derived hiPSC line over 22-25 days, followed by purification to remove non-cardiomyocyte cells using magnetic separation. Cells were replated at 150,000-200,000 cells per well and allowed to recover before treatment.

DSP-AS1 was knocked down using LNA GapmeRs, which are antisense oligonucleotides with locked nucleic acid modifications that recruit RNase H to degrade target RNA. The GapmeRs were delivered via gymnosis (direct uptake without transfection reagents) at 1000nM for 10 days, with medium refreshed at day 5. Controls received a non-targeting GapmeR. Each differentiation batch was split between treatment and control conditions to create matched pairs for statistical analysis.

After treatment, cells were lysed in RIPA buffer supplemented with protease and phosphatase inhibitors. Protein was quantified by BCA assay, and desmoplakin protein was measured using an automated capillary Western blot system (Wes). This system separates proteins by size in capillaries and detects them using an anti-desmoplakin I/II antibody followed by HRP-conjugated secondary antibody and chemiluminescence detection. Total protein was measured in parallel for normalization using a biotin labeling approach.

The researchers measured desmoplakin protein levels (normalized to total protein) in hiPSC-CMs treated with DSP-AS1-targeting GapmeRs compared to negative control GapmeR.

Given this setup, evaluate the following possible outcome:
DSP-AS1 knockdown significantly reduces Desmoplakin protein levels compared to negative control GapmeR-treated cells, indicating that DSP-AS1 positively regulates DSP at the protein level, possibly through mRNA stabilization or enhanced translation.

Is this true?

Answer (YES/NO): NO